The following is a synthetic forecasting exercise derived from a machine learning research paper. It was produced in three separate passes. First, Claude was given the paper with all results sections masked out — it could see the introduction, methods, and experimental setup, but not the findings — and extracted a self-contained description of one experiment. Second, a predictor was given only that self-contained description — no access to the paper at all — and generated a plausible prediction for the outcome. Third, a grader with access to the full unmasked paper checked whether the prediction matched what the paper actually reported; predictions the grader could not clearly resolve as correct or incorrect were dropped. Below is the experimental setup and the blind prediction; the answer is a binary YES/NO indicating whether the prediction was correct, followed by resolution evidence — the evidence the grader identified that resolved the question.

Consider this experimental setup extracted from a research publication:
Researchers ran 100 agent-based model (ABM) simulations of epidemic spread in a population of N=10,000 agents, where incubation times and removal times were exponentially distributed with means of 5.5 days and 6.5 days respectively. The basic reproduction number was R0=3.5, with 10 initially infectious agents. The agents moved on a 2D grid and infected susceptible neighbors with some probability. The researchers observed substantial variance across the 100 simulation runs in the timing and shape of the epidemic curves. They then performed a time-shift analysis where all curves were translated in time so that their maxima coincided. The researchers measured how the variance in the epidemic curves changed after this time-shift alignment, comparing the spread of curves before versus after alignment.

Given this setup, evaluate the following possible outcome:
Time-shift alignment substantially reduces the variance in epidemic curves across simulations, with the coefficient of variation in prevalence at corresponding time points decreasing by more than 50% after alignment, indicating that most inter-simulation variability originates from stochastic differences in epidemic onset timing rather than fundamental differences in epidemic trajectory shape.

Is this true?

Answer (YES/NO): YES